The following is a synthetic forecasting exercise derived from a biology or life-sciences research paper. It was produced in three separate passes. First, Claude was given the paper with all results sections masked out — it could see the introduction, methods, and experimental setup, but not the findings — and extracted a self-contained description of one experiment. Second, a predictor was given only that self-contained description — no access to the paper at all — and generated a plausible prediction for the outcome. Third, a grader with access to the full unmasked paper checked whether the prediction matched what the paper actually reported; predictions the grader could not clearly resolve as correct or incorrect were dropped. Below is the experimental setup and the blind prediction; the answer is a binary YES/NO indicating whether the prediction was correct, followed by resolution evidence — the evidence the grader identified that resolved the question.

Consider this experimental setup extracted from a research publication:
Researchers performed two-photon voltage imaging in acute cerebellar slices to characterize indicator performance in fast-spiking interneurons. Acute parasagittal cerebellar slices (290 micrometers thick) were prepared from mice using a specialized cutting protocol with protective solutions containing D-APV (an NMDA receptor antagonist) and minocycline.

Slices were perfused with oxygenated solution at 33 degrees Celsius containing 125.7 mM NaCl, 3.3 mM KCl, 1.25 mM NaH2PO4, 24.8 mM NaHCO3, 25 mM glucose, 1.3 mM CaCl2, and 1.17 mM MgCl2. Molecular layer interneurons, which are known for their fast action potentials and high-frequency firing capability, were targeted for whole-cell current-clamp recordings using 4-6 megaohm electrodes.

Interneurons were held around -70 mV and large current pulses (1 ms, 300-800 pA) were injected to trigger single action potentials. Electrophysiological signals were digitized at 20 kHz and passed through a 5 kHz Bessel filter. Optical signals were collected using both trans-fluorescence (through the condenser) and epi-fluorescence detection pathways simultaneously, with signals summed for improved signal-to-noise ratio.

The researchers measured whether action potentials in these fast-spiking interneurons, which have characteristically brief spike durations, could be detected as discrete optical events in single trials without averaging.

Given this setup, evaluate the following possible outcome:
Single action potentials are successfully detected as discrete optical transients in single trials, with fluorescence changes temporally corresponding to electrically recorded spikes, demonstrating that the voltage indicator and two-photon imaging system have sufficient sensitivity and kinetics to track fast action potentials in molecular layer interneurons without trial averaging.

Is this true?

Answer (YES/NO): NO